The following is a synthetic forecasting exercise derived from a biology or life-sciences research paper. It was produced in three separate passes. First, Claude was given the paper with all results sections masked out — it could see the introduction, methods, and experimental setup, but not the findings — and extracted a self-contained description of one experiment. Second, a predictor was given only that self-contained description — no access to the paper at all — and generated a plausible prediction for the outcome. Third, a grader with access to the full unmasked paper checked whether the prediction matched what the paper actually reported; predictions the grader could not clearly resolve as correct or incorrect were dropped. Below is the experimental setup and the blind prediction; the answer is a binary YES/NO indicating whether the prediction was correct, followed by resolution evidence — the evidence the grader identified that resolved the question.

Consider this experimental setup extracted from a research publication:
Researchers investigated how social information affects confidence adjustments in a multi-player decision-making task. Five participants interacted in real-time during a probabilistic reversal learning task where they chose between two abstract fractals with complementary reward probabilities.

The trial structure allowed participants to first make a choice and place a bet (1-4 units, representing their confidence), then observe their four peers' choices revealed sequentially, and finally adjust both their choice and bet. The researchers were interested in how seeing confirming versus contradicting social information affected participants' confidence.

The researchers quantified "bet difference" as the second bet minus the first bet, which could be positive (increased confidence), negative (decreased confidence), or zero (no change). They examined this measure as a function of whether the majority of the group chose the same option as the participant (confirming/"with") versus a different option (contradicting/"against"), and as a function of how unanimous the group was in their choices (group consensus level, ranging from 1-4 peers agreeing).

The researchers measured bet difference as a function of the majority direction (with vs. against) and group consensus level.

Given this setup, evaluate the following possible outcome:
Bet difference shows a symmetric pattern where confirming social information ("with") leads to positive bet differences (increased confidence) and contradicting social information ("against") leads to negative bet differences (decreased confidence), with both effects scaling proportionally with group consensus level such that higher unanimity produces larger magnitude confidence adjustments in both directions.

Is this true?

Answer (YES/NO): NO